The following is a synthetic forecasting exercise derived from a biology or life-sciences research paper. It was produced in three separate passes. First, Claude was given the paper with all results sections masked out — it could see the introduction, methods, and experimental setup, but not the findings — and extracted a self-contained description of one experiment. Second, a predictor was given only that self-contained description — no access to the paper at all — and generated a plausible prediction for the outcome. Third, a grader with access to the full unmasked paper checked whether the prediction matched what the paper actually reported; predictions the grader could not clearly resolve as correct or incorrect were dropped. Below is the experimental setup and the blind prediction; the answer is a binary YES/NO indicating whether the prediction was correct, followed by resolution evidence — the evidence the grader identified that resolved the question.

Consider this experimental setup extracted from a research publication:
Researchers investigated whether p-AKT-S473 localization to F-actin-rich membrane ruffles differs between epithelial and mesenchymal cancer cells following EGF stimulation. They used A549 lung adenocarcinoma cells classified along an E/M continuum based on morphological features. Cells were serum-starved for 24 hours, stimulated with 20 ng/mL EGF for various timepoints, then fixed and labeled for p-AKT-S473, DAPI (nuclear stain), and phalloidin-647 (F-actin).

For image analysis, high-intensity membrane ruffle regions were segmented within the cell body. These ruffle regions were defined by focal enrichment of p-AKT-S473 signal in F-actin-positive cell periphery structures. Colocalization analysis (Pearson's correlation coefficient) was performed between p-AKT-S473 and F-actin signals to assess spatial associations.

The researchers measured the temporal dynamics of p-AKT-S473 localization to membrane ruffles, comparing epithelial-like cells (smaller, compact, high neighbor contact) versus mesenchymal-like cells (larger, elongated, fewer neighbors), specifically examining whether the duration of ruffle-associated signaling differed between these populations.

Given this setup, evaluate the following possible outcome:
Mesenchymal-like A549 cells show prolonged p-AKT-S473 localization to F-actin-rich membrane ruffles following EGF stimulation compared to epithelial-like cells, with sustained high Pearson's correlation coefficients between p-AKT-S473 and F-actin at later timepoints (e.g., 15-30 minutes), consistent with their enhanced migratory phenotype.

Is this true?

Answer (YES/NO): NO